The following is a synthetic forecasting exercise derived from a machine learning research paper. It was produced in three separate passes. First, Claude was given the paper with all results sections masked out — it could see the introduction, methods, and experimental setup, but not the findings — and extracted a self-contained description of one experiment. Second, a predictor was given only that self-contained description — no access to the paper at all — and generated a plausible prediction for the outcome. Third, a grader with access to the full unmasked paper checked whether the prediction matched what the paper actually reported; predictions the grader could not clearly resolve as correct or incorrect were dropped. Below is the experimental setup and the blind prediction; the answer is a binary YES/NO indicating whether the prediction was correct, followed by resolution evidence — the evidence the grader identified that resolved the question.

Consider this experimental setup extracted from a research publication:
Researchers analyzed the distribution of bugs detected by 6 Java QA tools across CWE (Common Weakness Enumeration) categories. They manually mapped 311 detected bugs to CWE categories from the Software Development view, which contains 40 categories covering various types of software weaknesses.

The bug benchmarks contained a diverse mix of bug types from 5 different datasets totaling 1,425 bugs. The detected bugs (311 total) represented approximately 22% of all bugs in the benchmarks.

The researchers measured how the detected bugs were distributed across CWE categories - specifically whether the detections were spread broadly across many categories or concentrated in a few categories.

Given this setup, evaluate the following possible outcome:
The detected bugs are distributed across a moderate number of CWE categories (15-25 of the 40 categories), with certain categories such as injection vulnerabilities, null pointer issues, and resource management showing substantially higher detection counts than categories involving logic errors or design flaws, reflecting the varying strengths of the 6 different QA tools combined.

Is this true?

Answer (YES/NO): NO